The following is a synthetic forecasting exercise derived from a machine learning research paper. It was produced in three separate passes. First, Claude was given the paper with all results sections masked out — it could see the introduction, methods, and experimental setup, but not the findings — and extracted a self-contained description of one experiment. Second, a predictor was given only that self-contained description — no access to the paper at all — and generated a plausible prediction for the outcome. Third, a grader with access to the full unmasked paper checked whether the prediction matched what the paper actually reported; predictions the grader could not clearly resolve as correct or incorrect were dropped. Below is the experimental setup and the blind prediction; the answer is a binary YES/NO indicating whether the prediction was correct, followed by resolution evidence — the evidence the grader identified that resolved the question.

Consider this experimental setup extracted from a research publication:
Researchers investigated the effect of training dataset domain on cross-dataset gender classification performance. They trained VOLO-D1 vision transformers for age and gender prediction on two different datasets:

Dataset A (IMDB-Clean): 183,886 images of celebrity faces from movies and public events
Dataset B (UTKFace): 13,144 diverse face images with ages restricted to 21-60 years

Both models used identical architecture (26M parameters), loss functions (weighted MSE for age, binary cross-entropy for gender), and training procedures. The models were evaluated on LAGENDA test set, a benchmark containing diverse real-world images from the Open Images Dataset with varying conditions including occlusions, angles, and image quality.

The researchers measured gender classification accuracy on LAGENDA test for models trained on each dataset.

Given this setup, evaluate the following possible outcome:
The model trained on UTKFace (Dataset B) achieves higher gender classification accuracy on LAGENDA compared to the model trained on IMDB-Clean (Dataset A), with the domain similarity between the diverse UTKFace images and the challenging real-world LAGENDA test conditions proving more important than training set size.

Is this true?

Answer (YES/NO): NO